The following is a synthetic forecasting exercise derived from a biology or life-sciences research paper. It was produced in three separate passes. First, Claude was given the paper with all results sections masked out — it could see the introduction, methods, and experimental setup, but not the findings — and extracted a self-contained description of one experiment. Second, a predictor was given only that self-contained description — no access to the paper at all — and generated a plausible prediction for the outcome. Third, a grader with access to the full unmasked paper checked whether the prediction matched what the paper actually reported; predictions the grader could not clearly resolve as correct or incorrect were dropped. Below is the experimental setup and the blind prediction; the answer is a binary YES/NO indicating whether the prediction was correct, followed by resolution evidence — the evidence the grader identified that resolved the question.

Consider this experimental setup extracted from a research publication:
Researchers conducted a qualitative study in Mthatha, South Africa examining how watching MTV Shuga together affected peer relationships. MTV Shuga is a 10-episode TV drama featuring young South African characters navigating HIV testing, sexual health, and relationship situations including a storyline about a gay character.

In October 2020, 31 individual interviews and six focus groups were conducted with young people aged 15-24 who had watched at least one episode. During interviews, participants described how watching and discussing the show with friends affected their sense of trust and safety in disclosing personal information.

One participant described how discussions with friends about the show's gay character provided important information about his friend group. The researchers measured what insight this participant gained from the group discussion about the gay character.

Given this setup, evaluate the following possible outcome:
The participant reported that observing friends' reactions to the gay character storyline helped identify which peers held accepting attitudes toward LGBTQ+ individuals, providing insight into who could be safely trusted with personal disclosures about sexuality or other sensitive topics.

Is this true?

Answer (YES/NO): NO